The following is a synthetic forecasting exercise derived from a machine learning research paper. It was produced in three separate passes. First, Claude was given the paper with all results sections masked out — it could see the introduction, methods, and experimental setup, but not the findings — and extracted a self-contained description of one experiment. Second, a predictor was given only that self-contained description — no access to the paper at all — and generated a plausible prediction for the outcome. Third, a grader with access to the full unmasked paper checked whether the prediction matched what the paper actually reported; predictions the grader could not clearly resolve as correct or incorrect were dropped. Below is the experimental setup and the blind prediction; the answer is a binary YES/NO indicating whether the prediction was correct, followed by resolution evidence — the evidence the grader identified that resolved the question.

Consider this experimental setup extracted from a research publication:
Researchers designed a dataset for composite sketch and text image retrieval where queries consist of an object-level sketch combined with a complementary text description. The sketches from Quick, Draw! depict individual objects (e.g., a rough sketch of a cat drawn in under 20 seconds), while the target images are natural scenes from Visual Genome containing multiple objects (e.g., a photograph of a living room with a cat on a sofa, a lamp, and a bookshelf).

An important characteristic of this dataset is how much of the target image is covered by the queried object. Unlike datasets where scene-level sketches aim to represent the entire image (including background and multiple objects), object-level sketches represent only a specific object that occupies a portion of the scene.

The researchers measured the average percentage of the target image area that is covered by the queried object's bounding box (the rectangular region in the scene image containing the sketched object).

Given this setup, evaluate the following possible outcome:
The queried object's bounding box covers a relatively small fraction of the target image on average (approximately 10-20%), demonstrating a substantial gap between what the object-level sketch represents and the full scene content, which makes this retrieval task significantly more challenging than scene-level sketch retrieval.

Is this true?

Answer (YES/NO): NO